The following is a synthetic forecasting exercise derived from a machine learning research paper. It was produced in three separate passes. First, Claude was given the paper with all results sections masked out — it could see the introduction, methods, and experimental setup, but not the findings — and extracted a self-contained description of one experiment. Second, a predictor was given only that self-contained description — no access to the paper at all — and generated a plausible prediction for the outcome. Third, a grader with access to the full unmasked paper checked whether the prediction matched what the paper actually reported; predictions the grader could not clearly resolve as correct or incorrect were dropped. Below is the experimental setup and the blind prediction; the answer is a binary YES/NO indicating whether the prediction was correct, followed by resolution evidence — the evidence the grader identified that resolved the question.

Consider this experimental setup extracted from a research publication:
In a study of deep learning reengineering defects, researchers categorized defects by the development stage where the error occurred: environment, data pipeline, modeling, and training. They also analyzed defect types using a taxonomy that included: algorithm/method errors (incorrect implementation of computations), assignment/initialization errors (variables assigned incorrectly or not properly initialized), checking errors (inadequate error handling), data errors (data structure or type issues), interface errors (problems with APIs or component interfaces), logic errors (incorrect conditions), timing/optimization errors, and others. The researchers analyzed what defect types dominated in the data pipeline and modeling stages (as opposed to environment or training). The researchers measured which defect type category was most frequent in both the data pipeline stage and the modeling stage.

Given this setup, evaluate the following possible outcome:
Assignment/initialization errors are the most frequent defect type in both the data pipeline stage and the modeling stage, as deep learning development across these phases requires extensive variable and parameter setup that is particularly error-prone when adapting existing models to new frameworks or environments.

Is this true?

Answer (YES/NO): YES